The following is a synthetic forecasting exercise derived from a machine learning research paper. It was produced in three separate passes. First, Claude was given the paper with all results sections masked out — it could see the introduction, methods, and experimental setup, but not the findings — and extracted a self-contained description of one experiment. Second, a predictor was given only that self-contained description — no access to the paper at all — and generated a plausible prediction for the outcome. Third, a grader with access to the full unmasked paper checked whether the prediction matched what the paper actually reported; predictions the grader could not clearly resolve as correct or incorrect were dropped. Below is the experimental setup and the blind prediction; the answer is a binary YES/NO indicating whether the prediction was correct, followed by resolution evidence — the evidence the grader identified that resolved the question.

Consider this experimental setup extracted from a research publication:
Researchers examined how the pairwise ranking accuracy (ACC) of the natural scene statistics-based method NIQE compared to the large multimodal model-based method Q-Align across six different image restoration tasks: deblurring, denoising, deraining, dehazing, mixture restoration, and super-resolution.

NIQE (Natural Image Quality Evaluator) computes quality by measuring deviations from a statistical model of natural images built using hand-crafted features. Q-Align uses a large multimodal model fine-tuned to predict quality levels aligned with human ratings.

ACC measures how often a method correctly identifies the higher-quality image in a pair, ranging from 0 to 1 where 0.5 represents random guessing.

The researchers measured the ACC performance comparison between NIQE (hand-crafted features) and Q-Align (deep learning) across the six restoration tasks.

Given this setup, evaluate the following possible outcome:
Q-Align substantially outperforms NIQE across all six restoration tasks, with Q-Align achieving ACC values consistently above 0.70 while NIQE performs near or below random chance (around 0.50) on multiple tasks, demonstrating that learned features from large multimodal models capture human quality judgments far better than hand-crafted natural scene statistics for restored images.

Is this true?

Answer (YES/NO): NO